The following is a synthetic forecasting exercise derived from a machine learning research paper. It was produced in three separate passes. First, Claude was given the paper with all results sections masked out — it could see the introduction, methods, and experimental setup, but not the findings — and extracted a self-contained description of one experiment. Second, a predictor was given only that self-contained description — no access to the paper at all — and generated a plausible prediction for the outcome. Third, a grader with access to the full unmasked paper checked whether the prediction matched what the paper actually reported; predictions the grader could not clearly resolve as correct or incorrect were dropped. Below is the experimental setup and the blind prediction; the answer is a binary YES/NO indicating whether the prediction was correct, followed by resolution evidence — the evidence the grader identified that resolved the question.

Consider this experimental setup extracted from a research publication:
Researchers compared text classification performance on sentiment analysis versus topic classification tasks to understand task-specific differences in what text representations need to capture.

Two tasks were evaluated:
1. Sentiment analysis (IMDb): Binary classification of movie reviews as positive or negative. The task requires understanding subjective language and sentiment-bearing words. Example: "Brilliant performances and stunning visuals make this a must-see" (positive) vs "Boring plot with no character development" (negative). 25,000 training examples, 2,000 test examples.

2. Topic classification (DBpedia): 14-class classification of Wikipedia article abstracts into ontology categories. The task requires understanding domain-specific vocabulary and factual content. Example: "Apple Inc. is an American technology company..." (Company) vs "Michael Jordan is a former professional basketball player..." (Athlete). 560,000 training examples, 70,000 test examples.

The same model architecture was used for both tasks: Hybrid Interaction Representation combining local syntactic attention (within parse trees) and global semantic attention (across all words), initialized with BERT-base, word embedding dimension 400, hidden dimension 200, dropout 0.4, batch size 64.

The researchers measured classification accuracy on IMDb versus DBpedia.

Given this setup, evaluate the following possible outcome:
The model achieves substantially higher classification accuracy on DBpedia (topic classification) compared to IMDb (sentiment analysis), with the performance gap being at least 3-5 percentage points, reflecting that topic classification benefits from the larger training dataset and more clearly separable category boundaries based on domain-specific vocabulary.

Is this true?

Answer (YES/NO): YES